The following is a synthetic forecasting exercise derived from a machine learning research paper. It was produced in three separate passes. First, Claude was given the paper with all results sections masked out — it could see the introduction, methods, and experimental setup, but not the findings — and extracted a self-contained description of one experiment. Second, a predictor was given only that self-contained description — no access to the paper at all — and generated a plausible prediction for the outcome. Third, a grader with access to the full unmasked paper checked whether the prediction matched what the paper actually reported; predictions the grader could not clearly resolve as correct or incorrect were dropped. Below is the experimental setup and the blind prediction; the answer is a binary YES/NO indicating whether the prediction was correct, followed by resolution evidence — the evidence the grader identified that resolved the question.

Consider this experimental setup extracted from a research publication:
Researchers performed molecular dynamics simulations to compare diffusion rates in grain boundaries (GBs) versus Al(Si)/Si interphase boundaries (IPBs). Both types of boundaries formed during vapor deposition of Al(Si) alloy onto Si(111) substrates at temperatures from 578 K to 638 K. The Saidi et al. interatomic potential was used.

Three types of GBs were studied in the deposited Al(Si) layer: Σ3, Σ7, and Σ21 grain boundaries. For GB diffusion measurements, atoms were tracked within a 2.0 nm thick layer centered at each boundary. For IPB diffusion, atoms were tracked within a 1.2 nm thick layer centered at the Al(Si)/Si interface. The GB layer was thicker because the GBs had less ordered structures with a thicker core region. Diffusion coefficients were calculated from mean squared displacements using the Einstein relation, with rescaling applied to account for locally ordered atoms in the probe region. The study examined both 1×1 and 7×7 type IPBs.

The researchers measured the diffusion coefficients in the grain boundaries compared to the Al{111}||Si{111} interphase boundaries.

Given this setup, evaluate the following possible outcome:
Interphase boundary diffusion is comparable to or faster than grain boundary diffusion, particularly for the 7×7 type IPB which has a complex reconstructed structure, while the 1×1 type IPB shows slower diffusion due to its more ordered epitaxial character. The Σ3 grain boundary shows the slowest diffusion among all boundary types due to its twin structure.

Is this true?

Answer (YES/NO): NO